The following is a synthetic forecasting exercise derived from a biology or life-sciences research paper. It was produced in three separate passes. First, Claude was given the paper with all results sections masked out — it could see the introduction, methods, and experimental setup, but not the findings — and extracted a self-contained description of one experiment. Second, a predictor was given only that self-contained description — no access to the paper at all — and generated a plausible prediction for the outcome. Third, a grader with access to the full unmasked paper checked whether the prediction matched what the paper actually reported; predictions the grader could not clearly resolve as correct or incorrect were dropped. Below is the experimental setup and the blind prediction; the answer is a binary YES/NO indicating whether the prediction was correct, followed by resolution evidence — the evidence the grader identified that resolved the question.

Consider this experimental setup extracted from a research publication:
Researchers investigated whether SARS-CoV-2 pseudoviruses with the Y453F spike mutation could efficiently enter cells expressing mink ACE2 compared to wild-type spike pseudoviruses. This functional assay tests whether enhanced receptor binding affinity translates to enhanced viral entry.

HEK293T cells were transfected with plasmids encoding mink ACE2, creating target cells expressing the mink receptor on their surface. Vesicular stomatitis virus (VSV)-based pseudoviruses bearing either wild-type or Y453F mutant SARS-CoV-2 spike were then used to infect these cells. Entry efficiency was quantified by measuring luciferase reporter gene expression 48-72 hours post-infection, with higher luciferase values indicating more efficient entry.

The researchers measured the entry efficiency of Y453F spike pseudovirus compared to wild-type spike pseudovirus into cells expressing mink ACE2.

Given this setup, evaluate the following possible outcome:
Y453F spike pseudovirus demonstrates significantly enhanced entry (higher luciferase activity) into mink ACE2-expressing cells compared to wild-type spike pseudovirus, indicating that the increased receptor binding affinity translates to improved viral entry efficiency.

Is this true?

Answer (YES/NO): YES